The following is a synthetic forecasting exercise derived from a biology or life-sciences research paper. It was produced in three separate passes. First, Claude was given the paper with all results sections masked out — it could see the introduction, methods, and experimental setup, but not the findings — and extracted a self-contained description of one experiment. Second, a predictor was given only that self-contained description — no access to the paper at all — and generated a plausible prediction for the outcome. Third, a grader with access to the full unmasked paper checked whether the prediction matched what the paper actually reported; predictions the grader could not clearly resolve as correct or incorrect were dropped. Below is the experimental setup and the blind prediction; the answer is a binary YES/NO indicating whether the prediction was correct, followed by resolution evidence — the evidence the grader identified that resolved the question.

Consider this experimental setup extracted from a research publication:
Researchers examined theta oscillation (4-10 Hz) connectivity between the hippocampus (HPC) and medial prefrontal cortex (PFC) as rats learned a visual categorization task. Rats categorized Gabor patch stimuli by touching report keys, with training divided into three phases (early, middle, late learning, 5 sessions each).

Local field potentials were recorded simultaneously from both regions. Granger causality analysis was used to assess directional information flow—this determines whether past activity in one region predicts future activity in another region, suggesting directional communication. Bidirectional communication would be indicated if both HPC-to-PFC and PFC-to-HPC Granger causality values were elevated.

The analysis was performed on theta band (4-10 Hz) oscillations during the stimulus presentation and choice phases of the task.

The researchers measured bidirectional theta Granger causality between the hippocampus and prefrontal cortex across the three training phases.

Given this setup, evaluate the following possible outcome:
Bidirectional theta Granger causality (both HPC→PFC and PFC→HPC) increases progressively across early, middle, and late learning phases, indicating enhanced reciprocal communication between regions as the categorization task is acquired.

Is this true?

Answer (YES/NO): NO